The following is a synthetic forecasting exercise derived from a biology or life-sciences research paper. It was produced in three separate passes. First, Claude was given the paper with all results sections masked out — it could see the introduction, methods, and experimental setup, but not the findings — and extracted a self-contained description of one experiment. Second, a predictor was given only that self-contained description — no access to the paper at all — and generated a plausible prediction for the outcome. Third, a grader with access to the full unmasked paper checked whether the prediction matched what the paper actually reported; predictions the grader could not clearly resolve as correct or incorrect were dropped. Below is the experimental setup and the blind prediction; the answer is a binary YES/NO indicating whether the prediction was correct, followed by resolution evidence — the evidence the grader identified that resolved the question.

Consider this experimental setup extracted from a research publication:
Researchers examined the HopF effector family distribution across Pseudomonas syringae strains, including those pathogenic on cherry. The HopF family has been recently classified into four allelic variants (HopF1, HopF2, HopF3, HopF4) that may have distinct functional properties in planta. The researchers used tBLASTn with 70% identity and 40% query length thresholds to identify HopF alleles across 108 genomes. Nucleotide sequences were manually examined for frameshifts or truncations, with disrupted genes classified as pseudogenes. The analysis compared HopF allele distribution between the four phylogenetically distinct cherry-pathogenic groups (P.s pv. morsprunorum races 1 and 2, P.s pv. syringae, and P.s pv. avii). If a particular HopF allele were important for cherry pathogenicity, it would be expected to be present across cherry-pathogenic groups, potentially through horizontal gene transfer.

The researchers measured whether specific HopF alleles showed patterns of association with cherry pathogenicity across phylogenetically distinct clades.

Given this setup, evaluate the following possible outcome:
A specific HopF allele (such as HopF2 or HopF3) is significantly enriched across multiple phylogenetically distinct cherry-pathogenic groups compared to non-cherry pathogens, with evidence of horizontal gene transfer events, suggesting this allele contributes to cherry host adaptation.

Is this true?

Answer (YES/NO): NO